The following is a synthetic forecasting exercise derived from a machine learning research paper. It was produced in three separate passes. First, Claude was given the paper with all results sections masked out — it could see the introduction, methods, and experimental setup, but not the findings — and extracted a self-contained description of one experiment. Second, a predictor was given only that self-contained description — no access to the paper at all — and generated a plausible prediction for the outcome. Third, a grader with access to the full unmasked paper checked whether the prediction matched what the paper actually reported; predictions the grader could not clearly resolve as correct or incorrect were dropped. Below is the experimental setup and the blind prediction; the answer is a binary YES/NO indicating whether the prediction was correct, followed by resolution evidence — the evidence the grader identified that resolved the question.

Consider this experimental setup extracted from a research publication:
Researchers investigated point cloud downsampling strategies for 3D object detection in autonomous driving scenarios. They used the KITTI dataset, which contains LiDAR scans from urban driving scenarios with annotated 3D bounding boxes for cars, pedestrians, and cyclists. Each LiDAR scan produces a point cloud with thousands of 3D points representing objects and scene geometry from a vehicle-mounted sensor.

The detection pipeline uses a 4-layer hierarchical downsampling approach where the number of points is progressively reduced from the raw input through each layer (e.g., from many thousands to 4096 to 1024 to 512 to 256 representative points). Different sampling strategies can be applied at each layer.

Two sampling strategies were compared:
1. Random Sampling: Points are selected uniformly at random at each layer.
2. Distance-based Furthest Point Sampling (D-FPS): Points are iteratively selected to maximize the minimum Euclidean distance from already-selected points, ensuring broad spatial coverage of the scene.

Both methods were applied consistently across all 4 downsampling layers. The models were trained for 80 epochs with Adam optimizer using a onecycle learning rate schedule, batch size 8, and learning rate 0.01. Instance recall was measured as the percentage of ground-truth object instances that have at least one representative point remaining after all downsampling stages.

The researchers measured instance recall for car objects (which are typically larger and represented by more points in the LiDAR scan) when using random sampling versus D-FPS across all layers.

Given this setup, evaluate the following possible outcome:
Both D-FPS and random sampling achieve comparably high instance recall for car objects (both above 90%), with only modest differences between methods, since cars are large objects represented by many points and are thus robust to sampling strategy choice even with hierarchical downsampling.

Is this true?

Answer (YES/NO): NO